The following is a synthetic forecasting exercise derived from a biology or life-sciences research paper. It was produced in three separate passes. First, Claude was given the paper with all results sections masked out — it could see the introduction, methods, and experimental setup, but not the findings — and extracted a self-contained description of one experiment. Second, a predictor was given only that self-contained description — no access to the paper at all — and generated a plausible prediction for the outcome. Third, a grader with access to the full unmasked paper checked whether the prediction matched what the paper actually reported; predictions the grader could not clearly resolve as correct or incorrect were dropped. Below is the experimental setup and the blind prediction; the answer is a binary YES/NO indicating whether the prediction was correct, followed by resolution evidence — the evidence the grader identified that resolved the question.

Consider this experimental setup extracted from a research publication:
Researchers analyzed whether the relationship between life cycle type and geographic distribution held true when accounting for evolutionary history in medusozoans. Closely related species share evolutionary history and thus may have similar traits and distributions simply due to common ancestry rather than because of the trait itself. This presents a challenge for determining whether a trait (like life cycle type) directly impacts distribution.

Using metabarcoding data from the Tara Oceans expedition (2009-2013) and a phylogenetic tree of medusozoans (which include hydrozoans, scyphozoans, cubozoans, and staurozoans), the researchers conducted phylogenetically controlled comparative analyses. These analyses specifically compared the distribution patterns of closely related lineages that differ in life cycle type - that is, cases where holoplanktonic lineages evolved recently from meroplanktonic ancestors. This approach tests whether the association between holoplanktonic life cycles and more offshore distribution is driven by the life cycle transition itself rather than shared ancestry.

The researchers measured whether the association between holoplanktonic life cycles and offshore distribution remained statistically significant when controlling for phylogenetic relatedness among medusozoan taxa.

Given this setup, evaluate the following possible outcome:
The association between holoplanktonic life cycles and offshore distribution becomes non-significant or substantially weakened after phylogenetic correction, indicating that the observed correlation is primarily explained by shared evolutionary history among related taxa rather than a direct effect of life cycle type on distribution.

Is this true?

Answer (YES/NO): NO